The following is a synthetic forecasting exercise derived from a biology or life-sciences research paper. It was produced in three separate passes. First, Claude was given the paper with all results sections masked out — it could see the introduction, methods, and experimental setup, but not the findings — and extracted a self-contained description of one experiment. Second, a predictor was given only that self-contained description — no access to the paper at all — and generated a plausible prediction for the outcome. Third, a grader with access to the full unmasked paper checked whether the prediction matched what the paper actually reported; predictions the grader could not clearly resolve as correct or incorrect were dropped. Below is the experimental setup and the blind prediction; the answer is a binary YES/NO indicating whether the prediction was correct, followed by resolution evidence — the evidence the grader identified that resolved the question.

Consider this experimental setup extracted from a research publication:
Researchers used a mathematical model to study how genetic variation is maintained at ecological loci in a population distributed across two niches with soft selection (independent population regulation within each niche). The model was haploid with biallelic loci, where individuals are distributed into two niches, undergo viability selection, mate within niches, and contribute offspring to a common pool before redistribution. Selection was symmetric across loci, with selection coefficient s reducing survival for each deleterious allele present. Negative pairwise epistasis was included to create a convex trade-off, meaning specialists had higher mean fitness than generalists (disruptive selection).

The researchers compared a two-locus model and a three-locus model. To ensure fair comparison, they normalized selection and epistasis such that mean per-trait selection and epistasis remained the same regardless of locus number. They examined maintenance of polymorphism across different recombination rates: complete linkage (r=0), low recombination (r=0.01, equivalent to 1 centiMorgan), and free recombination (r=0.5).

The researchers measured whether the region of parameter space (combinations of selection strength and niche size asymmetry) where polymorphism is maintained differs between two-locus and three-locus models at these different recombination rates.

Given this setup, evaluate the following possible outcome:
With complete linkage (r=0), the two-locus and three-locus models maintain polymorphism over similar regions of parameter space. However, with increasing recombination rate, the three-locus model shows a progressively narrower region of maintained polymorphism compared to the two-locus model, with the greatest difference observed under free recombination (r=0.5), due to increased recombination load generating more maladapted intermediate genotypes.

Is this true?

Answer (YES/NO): NO